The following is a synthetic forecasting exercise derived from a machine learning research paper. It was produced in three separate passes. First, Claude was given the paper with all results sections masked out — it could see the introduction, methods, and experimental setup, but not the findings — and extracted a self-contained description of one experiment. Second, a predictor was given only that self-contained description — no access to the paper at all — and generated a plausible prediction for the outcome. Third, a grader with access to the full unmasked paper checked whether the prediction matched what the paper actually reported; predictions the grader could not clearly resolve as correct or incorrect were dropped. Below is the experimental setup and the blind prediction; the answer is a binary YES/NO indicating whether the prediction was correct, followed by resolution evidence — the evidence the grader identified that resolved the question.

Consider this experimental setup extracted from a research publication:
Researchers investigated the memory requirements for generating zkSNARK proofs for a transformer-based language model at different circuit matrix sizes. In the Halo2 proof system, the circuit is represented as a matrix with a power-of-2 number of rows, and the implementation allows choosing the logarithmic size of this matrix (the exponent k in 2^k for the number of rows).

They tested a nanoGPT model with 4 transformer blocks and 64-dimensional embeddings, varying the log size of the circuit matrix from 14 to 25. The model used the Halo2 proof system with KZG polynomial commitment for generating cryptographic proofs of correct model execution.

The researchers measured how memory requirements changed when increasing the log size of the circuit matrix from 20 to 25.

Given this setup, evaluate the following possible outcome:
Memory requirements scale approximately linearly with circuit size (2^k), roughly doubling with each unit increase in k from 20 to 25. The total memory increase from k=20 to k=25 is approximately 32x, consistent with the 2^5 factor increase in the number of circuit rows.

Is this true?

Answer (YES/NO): NO